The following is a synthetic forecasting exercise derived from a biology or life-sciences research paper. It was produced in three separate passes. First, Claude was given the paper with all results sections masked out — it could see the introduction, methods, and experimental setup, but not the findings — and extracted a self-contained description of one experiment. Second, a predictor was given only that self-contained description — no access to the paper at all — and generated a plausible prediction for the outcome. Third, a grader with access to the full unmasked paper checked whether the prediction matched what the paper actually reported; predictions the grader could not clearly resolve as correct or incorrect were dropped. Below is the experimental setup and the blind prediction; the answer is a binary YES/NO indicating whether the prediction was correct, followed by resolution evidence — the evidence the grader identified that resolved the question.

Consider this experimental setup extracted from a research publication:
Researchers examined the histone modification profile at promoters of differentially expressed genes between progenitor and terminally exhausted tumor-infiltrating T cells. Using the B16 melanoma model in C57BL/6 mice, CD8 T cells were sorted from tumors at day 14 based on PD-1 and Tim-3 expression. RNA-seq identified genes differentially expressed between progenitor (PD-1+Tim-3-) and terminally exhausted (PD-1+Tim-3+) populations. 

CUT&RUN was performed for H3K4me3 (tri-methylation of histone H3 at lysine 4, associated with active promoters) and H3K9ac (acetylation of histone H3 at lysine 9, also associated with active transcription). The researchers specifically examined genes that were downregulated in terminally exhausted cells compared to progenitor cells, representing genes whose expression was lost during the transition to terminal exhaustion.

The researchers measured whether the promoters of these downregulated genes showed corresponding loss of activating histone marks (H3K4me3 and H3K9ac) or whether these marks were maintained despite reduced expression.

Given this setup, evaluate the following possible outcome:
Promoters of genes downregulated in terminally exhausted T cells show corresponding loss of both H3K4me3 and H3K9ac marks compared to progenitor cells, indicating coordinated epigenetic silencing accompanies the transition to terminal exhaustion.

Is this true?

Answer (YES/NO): YES